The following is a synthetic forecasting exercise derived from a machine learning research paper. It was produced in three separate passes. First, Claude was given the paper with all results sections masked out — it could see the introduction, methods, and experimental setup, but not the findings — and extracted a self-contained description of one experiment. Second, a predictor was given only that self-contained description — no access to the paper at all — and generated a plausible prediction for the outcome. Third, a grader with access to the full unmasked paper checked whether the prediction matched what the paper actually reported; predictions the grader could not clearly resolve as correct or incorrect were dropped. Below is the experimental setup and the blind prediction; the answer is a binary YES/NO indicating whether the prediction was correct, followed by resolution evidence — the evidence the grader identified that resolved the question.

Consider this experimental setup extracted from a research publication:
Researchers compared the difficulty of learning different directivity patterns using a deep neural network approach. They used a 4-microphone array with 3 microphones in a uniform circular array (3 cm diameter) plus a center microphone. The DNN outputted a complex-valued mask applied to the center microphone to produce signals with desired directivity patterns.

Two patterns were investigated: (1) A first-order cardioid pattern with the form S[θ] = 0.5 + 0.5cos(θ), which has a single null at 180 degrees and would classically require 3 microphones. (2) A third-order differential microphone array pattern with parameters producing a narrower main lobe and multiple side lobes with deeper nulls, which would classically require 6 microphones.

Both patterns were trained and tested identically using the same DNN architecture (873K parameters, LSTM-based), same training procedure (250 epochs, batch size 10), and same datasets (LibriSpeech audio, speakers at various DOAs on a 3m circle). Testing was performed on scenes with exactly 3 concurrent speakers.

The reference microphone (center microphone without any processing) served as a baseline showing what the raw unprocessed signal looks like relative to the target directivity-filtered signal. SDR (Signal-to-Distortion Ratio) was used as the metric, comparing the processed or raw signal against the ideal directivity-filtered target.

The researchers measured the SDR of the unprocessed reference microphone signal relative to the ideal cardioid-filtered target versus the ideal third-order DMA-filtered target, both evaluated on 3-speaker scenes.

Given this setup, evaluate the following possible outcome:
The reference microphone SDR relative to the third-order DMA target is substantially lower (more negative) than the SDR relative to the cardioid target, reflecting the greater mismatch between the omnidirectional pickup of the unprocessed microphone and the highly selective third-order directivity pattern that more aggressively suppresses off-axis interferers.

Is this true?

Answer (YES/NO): YES